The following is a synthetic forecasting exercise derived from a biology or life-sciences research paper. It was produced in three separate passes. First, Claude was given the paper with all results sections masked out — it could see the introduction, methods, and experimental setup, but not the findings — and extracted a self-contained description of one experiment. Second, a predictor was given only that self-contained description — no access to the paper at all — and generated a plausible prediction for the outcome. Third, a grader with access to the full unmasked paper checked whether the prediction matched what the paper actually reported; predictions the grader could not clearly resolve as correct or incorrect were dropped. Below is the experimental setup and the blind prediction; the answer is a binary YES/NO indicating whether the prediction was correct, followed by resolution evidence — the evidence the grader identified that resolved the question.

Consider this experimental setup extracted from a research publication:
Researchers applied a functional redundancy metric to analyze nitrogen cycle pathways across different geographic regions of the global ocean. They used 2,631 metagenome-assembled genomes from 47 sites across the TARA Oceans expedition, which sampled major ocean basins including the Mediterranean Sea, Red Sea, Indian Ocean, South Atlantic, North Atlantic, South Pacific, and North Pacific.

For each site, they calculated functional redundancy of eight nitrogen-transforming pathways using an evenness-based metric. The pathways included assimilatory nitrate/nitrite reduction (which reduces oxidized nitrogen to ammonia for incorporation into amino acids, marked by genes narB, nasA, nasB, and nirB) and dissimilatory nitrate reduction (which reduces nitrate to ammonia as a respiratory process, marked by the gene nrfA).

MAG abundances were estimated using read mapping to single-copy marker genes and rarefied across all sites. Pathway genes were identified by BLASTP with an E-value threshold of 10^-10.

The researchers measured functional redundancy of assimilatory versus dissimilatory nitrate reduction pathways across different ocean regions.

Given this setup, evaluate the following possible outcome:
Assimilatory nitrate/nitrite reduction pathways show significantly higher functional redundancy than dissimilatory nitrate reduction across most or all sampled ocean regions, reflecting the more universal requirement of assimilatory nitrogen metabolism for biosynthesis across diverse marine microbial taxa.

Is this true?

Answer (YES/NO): YES